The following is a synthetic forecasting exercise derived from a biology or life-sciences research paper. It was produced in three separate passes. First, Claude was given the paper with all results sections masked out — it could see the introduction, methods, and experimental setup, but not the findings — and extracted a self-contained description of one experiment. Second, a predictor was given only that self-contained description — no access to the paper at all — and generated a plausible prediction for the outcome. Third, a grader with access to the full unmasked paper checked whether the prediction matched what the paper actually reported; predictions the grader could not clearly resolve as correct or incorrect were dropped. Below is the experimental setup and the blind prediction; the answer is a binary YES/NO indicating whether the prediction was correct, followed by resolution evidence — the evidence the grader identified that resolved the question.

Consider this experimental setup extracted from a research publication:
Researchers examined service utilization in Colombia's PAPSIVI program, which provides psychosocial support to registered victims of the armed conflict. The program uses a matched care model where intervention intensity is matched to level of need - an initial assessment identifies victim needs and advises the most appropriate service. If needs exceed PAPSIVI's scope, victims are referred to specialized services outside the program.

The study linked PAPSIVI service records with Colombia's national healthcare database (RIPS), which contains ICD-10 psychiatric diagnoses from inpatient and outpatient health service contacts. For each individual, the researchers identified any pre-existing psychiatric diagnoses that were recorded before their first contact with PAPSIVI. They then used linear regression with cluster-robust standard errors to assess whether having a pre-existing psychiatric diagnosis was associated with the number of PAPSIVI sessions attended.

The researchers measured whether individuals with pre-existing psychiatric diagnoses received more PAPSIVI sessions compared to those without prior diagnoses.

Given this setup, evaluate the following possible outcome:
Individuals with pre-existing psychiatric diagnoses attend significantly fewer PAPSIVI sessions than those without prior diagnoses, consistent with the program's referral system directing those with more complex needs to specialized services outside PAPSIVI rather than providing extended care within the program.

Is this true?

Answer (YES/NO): NO